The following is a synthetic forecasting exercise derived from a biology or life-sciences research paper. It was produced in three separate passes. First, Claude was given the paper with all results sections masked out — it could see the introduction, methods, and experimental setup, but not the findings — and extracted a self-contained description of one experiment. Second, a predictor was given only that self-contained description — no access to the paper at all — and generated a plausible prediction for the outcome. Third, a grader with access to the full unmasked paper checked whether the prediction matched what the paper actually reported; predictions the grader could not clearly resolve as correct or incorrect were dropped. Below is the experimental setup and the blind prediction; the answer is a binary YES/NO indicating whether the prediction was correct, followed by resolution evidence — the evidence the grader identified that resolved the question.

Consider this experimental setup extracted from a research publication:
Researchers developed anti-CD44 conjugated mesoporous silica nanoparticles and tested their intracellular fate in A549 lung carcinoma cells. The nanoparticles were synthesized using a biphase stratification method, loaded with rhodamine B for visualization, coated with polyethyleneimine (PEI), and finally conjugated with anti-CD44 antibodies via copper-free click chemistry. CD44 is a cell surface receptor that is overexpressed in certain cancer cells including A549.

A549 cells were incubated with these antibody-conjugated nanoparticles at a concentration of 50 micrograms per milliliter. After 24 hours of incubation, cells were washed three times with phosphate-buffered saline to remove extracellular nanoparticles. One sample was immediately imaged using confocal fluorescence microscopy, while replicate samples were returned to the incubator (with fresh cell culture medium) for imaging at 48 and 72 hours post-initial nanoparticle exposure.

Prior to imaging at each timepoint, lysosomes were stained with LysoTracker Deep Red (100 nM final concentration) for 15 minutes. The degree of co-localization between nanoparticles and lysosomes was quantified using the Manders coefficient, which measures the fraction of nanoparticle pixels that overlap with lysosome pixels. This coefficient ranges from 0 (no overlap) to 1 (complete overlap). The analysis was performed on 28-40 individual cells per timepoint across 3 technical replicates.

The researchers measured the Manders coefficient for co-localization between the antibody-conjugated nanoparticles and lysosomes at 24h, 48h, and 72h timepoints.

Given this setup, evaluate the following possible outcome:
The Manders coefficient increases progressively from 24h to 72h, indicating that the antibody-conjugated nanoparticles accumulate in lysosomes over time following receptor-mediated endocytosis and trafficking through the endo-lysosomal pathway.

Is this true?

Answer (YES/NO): NO